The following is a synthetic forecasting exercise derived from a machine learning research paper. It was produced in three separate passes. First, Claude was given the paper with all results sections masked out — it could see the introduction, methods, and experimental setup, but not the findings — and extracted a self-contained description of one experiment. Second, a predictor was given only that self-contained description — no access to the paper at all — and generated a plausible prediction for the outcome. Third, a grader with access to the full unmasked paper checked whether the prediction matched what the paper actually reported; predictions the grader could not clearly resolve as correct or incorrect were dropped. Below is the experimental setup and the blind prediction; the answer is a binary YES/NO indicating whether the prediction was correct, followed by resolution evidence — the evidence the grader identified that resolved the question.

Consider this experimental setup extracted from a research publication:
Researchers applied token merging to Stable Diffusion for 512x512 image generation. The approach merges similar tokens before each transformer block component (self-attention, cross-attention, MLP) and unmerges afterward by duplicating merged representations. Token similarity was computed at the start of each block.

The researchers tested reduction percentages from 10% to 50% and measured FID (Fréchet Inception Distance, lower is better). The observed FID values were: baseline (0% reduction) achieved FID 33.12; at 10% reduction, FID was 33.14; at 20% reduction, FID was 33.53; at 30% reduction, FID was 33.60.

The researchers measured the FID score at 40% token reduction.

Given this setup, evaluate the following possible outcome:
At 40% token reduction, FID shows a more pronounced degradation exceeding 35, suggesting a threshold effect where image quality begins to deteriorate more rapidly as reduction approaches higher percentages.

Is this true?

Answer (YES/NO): NO